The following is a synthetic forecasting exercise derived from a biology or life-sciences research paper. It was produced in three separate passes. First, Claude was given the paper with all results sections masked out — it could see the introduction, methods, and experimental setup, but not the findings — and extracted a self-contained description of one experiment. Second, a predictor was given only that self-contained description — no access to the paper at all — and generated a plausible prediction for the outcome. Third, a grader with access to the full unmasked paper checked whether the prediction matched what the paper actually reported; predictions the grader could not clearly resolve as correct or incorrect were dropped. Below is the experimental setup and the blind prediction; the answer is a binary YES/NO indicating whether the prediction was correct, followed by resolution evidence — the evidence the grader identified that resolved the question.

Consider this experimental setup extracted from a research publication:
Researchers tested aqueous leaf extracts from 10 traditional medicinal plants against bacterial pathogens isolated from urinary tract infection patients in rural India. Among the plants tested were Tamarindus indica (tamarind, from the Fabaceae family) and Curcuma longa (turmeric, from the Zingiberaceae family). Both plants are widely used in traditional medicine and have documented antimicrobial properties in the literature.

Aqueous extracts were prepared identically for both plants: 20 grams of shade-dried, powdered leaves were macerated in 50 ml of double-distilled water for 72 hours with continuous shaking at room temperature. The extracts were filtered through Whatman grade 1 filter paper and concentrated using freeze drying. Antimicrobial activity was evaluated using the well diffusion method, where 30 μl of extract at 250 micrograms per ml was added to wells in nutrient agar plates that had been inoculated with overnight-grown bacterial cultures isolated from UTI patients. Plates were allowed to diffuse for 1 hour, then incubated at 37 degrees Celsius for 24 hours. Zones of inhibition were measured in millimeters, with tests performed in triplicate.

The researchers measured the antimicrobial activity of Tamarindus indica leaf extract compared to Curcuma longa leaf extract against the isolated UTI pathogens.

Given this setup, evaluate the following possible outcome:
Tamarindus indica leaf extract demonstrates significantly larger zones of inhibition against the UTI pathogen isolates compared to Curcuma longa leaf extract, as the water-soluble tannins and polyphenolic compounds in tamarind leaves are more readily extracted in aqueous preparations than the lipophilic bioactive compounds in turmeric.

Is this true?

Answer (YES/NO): YES